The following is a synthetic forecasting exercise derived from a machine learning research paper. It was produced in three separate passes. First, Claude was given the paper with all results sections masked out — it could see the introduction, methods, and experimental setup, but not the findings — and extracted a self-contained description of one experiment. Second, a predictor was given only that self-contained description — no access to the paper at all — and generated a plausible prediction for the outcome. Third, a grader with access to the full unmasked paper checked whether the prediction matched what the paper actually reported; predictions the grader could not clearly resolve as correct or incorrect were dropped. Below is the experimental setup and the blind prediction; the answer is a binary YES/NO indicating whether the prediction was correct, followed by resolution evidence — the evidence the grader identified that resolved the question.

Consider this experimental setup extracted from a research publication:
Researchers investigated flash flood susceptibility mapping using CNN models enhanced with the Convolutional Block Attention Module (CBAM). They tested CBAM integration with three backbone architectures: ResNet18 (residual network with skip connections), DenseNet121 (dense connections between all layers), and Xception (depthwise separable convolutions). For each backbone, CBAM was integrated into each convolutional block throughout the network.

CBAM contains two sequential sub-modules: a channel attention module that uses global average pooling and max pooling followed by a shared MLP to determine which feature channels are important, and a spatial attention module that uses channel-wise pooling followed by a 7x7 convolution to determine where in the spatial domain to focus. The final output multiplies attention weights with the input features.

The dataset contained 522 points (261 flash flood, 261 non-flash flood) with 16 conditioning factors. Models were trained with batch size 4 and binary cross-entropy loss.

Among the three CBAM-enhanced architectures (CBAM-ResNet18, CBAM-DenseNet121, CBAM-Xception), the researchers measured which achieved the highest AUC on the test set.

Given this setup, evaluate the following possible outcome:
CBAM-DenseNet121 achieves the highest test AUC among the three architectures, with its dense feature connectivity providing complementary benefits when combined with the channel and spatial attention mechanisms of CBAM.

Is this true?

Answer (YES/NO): NO